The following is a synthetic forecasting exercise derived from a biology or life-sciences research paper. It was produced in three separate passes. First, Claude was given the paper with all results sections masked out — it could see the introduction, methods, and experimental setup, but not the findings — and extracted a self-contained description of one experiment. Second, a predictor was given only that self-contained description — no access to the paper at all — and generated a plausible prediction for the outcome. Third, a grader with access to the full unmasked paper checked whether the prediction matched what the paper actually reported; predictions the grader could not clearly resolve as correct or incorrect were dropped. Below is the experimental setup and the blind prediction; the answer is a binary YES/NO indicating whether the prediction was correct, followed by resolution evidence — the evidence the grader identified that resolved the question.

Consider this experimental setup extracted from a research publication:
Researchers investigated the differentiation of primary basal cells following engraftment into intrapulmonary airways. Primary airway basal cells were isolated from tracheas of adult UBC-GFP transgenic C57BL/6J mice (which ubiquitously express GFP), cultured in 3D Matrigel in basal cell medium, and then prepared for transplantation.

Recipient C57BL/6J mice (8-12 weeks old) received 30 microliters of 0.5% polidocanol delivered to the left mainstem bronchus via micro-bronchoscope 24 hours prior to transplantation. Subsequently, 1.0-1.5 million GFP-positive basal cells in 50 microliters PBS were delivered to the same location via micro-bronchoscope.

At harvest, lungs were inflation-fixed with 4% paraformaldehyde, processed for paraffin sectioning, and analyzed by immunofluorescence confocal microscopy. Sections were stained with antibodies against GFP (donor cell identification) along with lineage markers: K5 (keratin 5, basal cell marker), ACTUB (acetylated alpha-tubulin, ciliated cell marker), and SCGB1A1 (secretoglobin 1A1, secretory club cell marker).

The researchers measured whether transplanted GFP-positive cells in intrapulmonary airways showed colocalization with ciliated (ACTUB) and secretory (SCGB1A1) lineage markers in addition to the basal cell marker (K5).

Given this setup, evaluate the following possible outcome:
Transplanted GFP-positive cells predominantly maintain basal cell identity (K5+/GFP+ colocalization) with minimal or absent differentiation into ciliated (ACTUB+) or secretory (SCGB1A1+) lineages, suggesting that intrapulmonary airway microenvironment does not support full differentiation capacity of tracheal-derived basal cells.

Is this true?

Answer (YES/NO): NO